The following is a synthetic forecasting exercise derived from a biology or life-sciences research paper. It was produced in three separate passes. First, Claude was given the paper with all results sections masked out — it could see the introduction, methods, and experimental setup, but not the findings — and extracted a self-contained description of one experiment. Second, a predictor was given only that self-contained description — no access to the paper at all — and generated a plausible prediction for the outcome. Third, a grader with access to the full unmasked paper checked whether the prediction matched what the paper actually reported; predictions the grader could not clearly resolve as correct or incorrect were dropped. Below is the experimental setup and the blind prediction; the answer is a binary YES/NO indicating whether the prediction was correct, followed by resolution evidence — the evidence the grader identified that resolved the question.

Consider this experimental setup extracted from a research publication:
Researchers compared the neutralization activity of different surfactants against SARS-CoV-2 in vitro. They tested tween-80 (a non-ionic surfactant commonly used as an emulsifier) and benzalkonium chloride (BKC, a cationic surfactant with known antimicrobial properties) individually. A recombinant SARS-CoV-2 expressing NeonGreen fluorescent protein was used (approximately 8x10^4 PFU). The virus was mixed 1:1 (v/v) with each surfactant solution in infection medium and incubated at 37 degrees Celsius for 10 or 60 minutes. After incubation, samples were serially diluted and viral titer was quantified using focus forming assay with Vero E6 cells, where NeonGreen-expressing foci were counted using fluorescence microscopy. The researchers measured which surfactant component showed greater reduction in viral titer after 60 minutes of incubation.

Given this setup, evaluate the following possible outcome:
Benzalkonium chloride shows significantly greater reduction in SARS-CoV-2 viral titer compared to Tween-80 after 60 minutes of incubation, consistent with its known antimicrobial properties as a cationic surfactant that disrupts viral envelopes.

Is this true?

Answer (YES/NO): YES